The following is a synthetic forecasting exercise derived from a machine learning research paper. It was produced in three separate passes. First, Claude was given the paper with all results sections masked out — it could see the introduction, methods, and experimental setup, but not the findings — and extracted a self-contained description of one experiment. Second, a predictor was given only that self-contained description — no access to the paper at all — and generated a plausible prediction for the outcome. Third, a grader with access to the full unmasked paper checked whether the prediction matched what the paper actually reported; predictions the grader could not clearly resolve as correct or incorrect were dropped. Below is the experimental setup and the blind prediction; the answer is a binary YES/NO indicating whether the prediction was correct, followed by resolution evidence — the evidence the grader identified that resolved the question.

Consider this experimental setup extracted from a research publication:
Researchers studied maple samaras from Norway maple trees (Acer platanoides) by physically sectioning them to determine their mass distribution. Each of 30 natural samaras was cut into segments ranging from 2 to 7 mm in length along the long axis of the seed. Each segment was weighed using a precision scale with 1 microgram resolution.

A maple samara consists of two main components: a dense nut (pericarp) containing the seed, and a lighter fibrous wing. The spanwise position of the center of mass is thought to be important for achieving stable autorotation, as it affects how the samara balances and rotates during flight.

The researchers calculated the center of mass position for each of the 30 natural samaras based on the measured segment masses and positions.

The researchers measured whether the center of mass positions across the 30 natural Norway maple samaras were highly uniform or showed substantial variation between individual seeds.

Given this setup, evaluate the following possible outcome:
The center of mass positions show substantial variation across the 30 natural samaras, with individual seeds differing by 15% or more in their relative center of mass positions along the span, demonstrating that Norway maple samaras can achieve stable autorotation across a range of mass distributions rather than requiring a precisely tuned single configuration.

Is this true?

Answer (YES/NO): NO